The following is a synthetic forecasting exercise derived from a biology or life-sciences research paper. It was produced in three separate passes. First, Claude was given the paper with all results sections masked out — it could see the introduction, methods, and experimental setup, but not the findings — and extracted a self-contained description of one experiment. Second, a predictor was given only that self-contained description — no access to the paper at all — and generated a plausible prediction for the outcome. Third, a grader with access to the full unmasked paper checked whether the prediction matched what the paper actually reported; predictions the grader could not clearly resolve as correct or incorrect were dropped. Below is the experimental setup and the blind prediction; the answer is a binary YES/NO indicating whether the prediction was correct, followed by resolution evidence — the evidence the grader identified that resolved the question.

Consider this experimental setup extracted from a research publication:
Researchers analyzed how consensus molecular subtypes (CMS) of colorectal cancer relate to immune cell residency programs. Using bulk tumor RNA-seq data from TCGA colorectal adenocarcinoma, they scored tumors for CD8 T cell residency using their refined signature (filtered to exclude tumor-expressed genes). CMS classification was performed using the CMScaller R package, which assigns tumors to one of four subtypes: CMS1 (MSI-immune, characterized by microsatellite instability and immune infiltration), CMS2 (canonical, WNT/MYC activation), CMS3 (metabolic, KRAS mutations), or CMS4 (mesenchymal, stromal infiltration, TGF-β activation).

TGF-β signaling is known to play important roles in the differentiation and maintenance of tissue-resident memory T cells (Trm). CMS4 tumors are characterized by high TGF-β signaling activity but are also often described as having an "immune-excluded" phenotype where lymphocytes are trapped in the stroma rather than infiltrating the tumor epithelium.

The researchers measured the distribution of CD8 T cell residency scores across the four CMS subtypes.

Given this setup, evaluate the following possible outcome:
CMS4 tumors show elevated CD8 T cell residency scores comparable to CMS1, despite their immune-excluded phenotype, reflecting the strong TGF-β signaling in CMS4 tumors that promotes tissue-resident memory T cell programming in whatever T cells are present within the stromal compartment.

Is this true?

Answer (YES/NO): YES